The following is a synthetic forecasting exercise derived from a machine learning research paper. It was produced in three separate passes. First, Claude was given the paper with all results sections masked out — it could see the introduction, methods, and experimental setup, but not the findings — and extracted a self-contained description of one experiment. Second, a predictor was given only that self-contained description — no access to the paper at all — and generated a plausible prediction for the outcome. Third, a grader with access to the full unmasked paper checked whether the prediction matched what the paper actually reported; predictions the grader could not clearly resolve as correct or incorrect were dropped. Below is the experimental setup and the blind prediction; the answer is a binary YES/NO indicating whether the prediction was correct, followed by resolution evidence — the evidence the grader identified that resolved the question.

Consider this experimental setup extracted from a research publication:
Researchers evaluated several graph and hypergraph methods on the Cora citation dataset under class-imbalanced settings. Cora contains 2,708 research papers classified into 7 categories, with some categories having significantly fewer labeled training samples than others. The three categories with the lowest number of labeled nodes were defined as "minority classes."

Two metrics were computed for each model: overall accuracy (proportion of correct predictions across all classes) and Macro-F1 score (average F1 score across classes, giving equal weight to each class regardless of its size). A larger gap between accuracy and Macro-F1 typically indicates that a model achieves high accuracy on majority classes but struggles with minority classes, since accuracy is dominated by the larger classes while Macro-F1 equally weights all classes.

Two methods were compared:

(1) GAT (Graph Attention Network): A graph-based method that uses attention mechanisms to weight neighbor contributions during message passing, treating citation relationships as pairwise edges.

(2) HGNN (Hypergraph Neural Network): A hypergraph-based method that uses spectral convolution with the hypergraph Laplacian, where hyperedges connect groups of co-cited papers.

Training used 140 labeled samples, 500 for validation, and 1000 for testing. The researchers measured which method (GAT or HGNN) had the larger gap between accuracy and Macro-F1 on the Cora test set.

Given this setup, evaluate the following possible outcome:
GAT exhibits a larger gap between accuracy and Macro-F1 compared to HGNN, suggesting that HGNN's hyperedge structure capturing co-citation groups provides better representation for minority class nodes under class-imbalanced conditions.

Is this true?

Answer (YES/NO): YES